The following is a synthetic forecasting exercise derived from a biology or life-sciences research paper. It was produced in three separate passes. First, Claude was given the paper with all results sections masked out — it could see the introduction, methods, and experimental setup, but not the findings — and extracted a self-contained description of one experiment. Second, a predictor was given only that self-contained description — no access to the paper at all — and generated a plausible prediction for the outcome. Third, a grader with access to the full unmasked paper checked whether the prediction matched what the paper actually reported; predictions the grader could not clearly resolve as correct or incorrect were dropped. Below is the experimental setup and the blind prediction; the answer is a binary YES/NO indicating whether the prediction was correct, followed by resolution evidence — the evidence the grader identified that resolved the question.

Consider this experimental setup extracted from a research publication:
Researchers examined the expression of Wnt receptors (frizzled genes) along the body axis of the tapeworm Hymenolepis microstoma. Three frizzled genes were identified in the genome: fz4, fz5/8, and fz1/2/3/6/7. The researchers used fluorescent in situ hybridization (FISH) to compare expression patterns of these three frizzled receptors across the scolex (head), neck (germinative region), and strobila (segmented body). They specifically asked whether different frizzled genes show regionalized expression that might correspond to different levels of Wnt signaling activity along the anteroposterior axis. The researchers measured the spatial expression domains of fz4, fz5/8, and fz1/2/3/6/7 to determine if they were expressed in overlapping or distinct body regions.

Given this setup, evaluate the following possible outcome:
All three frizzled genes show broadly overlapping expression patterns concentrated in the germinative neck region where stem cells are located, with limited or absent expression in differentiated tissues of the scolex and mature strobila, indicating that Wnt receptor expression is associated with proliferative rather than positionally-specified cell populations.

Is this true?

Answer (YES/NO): NO